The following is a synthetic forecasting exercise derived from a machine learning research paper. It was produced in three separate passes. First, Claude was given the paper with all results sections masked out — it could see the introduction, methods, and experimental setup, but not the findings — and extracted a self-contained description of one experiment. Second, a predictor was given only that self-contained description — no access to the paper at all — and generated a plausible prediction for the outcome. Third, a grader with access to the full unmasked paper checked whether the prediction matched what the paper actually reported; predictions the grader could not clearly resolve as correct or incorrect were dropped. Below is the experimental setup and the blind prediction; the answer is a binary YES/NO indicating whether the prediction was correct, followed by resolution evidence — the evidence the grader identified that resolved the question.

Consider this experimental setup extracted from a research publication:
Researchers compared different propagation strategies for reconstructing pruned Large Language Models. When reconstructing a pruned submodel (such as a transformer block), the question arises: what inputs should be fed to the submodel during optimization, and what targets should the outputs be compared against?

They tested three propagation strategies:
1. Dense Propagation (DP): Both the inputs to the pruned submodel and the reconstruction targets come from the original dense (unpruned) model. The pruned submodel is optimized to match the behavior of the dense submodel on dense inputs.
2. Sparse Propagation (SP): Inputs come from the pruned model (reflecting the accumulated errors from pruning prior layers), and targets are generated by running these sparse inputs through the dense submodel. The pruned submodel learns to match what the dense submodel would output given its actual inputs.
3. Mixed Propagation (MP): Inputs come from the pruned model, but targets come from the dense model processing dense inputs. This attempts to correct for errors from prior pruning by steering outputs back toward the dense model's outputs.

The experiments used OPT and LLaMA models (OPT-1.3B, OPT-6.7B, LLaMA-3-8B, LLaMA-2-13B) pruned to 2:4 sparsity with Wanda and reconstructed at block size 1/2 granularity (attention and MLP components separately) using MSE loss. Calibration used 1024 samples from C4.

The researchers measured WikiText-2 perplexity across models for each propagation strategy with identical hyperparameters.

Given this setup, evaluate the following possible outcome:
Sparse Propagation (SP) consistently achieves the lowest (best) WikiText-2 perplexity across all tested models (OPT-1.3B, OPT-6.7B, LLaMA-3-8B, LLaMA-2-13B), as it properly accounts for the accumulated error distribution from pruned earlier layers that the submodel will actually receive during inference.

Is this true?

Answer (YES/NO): NO